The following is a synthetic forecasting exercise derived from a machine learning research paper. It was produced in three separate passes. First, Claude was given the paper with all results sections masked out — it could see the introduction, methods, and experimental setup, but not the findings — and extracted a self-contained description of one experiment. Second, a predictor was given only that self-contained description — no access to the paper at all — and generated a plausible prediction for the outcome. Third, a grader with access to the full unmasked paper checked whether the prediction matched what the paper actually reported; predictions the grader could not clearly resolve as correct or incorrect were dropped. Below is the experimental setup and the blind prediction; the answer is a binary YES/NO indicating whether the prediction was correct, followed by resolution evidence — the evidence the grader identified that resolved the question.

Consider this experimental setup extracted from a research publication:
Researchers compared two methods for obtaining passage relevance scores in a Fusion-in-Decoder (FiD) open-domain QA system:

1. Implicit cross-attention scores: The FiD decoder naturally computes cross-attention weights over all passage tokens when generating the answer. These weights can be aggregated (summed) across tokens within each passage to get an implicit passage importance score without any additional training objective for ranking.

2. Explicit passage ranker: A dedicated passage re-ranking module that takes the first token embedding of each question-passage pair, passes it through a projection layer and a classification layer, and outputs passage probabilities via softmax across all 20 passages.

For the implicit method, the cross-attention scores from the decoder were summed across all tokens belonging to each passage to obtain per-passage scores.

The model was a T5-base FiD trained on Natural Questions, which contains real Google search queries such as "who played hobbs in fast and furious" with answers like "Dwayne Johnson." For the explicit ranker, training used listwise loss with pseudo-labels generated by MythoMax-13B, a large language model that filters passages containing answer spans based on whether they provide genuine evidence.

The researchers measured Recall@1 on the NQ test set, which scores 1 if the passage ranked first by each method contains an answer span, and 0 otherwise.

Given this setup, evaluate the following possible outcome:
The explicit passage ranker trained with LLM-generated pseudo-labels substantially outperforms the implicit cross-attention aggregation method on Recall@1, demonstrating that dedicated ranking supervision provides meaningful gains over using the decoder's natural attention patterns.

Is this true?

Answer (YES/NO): YES